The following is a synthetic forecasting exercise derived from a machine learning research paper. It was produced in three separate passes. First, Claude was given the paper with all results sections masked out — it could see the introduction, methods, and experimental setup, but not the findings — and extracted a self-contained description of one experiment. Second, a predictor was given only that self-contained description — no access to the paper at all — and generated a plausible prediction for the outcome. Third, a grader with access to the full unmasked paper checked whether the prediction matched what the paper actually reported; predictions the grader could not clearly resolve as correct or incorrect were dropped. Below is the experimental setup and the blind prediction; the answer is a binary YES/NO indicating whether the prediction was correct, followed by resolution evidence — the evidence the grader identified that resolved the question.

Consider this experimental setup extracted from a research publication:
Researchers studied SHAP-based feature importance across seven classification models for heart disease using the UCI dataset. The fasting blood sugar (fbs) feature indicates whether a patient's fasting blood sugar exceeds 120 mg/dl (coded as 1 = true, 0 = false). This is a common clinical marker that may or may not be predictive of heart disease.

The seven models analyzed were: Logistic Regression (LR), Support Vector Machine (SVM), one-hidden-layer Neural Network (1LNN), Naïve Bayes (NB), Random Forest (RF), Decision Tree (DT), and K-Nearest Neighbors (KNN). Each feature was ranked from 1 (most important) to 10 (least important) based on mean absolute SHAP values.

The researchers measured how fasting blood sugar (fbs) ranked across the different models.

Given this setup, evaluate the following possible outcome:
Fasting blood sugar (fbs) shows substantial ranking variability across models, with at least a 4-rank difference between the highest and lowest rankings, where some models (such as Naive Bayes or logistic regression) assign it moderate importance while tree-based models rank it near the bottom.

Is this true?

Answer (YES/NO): NO